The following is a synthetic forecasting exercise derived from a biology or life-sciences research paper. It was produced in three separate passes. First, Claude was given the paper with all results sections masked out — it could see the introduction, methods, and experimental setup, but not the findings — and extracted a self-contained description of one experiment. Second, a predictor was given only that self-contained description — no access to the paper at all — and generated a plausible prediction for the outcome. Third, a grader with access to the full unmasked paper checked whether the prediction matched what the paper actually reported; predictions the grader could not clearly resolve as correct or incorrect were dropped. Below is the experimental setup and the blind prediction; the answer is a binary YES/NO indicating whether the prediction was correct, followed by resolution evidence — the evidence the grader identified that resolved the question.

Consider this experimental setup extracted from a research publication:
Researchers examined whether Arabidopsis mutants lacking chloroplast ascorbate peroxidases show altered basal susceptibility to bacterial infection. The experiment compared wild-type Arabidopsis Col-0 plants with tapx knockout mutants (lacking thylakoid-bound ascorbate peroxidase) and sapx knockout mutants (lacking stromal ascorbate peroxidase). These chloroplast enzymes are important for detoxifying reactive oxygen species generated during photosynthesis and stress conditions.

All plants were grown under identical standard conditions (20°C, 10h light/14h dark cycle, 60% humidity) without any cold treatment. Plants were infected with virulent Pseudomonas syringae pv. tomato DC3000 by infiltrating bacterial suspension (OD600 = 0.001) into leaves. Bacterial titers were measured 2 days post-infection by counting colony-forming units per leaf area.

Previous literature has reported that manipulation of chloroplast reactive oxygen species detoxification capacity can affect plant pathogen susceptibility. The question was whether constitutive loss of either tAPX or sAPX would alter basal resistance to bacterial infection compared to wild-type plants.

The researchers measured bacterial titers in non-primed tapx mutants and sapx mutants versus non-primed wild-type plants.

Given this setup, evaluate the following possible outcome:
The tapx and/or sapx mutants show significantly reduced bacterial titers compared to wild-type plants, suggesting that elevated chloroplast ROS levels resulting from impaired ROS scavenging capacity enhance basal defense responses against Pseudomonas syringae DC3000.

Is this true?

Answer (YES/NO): NO